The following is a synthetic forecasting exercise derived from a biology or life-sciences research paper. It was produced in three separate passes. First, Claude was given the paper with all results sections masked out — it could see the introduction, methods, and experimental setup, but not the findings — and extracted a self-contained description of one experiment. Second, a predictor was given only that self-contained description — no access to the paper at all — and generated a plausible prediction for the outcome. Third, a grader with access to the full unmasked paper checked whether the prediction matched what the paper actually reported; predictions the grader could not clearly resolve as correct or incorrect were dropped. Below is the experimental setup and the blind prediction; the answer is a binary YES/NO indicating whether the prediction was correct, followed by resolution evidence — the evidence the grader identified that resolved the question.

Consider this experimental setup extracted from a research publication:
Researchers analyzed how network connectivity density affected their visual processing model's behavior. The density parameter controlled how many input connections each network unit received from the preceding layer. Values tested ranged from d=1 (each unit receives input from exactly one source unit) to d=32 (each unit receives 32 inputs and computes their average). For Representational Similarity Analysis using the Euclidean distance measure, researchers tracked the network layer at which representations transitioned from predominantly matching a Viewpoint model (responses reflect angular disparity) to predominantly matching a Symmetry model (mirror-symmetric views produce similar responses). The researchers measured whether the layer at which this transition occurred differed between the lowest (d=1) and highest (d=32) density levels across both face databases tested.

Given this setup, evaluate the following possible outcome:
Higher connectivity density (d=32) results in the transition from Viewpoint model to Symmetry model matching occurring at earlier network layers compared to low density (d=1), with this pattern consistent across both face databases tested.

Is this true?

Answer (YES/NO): YES